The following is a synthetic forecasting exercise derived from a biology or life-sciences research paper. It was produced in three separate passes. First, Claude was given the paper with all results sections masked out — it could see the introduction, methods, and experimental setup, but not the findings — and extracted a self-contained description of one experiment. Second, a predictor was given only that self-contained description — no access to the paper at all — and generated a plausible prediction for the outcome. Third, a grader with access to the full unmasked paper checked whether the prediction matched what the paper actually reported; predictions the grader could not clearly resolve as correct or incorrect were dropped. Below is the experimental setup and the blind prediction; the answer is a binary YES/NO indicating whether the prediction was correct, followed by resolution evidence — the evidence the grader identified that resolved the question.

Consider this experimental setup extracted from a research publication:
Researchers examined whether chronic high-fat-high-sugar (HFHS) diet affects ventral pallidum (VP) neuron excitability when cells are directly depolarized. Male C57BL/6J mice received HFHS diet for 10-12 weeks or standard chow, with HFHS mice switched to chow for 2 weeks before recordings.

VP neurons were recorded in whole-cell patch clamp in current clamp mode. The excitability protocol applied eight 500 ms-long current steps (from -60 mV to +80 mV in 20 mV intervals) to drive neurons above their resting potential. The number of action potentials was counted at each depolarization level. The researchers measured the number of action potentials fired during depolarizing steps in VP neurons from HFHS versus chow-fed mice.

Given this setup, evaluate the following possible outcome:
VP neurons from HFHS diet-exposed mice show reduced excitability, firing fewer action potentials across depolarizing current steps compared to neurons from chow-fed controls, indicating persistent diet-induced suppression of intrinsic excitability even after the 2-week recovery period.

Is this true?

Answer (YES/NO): YES